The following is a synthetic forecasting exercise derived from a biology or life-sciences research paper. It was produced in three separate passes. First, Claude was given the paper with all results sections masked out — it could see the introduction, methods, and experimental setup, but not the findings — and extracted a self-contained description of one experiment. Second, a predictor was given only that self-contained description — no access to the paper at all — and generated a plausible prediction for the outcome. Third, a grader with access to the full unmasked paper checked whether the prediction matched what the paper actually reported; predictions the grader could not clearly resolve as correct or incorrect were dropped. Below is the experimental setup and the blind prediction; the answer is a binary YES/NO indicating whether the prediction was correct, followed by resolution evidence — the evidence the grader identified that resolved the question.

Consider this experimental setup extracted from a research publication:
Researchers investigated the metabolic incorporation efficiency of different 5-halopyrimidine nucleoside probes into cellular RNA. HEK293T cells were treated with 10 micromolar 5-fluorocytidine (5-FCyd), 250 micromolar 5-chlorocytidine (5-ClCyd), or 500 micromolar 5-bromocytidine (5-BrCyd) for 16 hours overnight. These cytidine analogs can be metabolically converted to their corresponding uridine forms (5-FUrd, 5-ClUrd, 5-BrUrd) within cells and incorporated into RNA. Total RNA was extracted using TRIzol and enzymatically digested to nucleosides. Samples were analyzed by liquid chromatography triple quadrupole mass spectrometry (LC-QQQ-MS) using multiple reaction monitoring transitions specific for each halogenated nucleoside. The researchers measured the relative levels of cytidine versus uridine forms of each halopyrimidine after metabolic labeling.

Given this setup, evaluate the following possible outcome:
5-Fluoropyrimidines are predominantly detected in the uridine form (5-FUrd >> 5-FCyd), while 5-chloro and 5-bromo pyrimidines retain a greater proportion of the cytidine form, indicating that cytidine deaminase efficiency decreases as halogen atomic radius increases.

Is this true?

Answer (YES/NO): NO